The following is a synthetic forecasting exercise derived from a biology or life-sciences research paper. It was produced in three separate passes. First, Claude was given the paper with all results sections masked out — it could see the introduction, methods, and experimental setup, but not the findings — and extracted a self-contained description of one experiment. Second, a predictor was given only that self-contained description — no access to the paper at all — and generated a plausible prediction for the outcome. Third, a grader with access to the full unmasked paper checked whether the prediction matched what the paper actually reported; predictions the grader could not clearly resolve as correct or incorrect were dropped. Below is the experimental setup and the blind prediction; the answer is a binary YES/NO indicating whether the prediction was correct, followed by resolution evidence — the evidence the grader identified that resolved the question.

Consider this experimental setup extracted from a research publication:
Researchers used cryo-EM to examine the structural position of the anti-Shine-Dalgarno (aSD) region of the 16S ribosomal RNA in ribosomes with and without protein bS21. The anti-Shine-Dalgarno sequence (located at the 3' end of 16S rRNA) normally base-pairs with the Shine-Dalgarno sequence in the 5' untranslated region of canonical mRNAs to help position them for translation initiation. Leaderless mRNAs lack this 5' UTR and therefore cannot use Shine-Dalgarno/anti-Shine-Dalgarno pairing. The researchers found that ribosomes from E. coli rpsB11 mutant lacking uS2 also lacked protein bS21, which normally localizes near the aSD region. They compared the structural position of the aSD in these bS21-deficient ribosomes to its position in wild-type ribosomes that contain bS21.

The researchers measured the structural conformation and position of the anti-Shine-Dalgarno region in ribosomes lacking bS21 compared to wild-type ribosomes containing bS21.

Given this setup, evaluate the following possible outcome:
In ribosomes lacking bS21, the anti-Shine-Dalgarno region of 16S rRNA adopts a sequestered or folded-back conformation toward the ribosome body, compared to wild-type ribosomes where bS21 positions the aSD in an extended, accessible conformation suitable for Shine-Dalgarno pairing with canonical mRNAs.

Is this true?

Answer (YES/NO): NO